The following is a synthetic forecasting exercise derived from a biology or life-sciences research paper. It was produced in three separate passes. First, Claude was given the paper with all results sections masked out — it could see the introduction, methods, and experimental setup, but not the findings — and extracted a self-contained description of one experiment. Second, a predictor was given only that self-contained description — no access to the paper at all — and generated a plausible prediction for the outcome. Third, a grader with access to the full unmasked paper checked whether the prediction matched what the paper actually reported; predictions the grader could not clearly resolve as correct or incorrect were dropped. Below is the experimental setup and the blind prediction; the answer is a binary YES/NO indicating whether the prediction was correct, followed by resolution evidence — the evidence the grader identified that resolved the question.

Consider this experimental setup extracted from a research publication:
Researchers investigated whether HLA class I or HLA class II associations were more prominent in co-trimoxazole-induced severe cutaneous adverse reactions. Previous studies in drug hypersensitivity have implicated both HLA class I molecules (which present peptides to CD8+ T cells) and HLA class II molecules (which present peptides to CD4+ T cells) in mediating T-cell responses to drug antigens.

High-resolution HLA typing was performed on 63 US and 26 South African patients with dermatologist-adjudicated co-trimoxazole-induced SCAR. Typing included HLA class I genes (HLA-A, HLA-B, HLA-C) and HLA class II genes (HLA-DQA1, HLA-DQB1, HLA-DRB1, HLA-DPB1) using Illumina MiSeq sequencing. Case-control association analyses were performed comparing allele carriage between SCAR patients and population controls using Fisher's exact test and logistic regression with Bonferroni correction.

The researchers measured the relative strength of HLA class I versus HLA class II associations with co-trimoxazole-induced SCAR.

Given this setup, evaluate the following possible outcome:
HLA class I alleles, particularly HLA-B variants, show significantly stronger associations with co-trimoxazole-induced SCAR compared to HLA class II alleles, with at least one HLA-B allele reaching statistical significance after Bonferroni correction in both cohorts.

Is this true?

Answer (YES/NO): YES